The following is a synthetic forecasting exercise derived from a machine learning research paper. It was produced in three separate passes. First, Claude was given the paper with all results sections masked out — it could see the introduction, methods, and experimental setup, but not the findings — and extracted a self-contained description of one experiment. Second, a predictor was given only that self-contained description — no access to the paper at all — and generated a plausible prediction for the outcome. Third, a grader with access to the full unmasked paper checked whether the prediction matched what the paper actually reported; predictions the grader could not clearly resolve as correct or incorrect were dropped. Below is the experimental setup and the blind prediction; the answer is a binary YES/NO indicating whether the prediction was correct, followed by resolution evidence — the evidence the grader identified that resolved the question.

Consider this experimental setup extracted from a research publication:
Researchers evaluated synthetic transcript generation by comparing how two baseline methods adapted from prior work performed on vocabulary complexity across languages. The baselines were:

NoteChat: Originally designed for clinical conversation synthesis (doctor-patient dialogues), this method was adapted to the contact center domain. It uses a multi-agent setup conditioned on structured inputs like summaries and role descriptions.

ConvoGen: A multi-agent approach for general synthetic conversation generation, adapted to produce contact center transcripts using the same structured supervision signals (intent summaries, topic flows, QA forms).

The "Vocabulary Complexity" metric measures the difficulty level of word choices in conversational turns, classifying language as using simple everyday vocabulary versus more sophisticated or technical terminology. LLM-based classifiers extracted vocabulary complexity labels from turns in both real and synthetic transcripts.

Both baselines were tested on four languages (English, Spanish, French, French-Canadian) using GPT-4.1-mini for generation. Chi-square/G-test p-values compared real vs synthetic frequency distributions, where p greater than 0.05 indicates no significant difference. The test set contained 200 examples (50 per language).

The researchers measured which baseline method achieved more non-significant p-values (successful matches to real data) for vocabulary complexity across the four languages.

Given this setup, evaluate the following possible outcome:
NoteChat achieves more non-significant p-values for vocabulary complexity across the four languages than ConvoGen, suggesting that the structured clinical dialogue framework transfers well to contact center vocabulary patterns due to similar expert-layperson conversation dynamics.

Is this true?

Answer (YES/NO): YES